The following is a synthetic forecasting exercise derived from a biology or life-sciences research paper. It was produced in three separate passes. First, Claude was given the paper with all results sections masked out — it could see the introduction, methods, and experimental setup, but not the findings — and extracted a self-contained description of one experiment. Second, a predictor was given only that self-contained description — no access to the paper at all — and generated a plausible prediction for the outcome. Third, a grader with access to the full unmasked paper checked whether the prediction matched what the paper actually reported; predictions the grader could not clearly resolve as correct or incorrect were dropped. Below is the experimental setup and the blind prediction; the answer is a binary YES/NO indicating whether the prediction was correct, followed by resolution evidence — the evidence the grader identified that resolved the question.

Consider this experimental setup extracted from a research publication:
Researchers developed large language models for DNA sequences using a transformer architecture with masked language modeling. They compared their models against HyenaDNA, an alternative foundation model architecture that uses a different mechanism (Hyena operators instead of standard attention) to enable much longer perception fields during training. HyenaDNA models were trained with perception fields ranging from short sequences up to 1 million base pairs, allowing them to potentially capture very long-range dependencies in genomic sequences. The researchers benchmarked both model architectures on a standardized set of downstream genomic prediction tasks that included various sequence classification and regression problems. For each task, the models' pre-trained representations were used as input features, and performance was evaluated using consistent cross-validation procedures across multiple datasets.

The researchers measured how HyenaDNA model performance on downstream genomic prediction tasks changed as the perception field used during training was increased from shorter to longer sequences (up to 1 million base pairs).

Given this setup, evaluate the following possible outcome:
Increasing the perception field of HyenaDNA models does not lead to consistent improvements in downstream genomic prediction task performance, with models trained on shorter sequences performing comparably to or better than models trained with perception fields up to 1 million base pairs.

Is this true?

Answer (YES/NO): YES